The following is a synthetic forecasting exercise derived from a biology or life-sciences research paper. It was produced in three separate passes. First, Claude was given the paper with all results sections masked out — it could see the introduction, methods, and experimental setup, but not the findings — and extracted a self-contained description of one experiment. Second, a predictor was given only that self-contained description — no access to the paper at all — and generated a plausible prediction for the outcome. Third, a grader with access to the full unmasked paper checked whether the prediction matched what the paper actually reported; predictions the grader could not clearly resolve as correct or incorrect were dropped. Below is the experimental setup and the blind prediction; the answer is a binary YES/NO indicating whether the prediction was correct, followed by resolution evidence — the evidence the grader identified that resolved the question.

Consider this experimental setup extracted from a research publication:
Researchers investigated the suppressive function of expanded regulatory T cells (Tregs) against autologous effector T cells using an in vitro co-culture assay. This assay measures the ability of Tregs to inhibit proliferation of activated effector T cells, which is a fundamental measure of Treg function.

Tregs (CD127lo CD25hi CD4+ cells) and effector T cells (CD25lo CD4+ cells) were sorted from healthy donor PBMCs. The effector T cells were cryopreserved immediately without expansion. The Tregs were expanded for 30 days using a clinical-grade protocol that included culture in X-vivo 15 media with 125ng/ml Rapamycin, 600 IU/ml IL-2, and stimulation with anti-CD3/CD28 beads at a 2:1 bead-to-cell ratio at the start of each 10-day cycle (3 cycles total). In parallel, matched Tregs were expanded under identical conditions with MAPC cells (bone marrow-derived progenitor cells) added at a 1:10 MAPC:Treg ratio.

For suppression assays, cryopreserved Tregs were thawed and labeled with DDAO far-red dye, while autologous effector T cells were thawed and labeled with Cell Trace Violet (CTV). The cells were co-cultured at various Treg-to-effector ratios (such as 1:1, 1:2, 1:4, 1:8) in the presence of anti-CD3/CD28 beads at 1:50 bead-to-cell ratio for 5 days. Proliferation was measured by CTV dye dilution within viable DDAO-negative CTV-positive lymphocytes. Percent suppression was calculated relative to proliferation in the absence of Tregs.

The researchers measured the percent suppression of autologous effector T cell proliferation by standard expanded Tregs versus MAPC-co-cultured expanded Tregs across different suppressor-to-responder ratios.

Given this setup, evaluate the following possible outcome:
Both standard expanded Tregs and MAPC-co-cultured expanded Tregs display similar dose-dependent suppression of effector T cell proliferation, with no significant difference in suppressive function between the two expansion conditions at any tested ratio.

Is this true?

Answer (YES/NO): YES